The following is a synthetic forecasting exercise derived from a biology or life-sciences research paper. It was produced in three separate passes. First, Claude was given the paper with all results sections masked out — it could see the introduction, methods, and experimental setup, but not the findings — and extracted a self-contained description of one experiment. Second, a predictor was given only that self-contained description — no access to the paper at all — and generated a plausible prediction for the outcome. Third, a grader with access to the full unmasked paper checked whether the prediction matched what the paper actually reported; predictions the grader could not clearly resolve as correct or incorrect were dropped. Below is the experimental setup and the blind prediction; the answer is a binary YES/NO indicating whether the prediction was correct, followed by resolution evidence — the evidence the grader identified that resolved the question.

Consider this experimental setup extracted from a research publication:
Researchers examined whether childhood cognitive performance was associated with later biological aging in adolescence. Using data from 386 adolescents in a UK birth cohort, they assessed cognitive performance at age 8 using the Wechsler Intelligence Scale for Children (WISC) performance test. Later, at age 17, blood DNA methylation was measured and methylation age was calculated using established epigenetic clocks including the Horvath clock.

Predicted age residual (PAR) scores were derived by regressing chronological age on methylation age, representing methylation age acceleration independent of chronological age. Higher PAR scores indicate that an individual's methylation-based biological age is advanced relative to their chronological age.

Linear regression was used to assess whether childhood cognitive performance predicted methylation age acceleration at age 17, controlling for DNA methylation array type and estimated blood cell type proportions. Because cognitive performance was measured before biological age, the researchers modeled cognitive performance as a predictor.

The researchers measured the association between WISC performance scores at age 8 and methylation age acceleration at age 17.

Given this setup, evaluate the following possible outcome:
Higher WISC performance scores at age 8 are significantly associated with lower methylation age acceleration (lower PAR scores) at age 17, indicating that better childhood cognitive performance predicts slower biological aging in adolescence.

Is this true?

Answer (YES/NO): NO